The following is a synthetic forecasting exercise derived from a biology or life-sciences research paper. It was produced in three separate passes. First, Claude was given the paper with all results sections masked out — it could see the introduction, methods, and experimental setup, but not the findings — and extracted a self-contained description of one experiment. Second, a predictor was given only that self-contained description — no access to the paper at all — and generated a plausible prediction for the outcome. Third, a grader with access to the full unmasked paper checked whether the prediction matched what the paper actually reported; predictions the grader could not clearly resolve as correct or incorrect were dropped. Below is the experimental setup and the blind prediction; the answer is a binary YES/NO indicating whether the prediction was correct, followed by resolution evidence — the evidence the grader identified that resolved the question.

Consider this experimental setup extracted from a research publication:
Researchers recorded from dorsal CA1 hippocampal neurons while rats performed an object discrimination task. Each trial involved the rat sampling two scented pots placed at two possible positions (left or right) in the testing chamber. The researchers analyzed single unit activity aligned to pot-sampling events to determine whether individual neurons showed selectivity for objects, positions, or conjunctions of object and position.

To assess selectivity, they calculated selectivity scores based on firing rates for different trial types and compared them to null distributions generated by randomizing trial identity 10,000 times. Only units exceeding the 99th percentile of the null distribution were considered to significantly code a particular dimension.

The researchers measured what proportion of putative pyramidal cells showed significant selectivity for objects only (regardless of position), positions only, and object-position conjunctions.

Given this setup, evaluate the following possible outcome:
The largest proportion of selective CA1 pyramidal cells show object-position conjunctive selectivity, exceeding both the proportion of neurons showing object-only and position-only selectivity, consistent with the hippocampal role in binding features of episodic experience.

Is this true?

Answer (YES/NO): NO